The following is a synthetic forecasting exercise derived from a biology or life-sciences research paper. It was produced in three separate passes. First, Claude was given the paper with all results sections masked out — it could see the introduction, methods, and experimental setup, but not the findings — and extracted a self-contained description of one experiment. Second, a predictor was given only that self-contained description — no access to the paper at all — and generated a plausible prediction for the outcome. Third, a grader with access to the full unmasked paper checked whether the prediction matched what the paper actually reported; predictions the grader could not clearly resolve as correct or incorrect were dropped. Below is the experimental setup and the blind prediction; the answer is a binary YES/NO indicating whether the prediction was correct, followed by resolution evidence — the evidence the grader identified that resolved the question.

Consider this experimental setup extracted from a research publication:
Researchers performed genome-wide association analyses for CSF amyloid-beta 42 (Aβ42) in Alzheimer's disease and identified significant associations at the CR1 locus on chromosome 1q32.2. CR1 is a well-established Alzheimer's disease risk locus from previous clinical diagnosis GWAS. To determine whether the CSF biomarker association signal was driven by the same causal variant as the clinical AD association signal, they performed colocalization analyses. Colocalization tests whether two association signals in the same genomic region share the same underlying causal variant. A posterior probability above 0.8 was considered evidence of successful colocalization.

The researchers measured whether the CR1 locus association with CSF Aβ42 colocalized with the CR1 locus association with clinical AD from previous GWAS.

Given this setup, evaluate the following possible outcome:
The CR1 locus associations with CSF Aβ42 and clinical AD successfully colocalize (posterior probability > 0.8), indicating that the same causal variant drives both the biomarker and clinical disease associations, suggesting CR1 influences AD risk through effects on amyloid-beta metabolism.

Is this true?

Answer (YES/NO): YES